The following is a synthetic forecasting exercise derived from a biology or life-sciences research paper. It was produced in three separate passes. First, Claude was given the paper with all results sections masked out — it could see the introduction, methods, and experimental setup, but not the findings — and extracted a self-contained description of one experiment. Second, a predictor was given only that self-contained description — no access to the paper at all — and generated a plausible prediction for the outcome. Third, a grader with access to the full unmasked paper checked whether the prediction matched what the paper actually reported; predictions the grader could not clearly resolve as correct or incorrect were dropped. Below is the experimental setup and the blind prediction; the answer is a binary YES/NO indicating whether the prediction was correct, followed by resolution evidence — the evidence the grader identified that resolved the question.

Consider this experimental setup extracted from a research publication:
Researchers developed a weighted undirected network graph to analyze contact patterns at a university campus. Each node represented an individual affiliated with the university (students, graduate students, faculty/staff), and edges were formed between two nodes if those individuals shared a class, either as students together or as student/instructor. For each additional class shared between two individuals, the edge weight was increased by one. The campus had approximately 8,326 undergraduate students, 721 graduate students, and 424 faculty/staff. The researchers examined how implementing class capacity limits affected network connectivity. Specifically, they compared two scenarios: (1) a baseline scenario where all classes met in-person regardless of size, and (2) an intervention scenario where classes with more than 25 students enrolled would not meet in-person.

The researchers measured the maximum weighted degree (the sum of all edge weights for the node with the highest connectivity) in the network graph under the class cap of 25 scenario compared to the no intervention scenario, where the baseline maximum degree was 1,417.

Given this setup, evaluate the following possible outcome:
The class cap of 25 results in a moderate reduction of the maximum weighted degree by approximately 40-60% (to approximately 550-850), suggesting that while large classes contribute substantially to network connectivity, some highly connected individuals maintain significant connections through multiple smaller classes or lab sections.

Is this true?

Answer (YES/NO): NO